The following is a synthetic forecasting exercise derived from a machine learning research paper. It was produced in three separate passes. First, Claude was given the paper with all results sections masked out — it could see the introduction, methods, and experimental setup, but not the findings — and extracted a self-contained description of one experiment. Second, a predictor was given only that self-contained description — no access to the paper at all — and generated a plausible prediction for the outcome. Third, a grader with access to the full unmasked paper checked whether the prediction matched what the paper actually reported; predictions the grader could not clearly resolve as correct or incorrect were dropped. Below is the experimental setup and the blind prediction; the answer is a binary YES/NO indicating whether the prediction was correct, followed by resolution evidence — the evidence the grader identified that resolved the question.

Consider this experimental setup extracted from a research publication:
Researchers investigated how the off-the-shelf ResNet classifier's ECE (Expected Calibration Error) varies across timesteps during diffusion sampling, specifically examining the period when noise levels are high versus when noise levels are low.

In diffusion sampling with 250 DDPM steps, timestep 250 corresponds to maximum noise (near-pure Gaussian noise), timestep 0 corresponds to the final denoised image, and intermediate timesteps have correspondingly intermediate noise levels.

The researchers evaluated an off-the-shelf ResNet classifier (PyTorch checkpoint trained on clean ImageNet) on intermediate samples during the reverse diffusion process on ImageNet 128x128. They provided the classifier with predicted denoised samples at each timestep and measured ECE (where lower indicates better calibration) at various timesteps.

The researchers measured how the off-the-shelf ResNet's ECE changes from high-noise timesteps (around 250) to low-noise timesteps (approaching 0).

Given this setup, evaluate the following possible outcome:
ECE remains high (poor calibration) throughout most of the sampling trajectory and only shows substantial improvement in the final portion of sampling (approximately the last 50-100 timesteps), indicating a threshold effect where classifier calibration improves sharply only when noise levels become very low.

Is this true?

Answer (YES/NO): NO